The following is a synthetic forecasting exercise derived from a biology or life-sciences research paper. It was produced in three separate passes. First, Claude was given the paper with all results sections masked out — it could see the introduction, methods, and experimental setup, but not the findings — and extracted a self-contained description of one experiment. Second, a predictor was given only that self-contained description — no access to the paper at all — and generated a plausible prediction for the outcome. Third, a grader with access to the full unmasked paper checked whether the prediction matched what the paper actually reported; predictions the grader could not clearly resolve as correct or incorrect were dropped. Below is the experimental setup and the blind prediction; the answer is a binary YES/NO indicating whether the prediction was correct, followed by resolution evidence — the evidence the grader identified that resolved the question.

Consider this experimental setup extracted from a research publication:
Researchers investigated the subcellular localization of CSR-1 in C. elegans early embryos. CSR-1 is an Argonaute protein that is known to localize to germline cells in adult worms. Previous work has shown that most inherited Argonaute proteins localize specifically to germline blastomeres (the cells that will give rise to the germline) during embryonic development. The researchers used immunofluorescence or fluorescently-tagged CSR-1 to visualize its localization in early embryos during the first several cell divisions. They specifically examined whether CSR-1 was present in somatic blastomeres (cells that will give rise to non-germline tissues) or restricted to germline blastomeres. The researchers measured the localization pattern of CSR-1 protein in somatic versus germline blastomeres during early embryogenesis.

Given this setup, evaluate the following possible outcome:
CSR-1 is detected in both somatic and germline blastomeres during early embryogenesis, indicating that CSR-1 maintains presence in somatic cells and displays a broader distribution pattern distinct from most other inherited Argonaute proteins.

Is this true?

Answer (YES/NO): YES